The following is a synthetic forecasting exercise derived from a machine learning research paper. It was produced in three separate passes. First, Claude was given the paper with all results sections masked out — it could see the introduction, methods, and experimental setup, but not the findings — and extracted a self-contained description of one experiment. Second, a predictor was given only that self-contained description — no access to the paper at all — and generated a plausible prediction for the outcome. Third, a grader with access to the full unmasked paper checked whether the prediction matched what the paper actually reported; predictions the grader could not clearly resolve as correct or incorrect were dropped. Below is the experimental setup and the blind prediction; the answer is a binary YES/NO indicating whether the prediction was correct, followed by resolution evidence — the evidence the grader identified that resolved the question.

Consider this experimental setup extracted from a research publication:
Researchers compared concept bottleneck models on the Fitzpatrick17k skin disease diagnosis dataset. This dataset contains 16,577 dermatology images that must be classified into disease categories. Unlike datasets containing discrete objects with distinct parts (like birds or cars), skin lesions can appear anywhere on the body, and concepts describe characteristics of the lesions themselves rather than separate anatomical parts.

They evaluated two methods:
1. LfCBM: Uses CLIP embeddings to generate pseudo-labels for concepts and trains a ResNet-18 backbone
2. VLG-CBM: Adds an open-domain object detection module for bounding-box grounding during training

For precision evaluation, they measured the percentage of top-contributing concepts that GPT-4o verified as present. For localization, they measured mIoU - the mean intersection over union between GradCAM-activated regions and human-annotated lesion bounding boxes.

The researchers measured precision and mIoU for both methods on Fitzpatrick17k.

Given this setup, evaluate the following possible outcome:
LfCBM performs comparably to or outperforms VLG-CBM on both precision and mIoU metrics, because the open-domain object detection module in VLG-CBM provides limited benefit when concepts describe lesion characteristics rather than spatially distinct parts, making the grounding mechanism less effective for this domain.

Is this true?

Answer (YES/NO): NO